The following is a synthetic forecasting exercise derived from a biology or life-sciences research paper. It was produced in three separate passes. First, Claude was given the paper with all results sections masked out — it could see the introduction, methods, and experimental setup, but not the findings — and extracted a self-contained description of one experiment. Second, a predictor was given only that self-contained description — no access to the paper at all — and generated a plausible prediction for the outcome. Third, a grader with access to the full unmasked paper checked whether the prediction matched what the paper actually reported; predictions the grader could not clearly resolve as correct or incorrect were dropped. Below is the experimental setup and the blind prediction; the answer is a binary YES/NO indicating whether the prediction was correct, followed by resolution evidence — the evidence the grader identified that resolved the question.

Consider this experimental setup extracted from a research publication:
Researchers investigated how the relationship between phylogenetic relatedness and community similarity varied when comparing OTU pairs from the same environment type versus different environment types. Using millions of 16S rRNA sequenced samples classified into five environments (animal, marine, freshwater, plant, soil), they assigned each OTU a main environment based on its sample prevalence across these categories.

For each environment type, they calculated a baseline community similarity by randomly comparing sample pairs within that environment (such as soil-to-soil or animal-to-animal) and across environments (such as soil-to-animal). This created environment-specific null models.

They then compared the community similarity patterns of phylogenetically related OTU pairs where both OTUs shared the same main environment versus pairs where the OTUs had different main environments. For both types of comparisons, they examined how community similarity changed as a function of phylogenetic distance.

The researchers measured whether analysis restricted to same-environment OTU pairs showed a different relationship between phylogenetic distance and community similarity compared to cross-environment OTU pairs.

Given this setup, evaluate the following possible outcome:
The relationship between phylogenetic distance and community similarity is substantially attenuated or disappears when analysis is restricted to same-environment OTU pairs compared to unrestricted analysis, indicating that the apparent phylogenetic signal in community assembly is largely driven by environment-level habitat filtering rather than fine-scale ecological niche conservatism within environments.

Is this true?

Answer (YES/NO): NO